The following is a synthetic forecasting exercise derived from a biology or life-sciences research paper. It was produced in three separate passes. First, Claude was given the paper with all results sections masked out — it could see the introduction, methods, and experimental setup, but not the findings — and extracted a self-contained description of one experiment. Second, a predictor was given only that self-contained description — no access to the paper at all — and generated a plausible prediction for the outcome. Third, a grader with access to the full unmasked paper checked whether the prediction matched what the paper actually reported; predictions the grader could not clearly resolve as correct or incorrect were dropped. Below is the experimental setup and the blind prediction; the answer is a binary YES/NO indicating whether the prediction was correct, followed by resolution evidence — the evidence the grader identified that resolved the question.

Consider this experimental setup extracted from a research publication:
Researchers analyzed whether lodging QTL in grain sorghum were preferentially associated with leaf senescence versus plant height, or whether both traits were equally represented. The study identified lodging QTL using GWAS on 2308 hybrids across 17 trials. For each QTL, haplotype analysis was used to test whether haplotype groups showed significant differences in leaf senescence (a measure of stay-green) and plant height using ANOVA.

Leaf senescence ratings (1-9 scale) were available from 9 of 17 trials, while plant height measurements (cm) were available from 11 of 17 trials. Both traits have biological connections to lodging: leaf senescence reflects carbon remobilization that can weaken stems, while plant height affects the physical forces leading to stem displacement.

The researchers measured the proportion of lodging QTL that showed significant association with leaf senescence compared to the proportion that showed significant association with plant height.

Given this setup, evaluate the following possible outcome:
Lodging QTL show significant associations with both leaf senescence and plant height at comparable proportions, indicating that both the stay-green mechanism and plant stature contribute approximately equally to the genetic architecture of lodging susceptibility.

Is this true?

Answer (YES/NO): YES